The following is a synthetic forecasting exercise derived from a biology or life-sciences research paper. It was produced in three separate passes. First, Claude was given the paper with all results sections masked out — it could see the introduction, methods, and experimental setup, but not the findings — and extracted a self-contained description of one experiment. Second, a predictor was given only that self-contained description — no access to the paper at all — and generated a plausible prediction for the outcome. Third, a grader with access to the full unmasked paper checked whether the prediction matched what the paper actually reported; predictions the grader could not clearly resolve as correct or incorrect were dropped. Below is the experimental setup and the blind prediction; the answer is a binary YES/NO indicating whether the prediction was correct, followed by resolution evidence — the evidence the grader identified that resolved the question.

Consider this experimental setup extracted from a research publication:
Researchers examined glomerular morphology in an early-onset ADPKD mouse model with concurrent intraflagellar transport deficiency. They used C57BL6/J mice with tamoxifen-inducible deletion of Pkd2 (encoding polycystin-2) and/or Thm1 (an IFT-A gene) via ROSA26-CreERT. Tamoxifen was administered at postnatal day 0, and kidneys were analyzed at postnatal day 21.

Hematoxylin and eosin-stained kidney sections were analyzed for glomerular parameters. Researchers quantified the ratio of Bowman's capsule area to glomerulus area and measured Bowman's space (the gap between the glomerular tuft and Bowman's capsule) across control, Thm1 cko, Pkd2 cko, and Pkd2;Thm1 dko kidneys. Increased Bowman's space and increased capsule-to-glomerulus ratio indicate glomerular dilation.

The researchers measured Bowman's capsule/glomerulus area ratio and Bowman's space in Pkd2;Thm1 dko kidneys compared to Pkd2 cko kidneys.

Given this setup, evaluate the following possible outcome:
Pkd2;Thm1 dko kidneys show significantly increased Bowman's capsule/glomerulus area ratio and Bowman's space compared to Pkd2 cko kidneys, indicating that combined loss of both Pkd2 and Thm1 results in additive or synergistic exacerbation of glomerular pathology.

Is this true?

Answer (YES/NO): YES